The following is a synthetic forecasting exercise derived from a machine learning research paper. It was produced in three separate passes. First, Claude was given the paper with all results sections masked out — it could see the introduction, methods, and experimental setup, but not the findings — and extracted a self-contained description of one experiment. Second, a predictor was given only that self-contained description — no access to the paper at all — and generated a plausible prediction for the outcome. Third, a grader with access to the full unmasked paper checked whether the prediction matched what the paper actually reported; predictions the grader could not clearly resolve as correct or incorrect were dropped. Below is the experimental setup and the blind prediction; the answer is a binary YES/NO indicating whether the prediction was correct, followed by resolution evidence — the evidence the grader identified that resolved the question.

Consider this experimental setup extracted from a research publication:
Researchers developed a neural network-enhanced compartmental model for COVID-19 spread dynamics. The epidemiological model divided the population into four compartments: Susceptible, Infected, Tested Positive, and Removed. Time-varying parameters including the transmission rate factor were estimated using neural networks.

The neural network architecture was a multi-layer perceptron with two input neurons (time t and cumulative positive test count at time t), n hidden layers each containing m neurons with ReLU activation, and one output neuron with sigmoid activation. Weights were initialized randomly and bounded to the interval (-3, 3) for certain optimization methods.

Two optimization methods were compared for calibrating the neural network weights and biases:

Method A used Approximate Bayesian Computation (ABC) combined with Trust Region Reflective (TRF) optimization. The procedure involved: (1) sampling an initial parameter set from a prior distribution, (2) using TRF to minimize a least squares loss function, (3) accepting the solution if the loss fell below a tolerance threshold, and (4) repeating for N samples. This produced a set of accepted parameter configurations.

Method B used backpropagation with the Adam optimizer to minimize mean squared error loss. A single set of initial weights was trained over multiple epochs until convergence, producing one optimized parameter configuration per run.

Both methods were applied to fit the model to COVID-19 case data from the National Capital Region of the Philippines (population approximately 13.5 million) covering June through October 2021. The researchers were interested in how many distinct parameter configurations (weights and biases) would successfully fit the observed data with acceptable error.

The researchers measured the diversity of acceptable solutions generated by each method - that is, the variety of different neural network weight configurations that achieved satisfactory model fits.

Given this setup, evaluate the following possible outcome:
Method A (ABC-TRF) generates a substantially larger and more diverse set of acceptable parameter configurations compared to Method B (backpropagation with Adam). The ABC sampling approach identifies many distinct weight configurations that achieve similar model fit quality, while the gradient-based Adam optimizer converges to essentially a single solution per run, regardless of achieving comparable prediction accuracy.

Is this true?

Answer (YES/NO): YES